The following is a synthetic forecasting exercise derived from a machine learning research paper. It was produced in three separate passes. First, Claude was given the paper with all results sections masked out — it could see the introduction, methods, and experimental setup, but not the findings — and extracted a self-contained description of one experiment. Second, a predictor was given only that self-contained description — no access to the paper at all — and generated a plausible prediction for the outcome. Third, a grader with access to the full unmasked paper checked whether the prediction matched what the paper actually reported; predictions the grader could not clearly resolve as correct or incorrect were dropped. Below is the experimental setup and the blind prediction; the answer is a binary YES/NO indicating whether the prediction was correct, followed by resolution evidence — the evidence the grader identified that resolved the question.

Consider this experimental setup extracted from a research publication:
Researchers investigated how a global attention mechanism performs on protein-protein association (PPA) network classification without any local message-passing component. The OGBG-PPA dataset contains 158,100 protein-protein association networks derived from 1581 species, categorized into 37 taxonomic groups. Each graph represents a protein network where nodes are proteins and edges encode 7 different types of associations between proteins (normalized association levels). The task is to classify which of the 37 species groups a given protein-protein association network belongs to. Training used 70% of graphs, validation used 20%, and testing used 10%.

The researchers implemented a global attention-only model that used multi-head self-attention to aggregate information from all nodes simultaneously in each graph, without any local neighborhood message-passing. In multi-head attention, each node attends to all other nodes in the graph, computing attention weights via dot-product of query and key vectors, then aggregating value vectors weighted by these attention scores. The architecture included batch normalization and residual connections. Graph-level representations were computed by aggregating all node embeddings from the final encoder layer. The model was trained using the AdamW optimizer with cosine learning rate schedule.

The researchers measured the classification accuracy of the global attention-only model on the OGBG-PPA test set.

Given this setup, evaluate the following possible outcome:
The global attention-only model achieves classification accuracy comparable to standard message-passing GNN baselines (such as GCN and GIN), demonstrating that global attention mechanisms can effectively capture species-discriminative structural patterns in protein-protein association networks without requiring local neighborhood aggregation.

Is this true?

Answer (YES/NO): NO